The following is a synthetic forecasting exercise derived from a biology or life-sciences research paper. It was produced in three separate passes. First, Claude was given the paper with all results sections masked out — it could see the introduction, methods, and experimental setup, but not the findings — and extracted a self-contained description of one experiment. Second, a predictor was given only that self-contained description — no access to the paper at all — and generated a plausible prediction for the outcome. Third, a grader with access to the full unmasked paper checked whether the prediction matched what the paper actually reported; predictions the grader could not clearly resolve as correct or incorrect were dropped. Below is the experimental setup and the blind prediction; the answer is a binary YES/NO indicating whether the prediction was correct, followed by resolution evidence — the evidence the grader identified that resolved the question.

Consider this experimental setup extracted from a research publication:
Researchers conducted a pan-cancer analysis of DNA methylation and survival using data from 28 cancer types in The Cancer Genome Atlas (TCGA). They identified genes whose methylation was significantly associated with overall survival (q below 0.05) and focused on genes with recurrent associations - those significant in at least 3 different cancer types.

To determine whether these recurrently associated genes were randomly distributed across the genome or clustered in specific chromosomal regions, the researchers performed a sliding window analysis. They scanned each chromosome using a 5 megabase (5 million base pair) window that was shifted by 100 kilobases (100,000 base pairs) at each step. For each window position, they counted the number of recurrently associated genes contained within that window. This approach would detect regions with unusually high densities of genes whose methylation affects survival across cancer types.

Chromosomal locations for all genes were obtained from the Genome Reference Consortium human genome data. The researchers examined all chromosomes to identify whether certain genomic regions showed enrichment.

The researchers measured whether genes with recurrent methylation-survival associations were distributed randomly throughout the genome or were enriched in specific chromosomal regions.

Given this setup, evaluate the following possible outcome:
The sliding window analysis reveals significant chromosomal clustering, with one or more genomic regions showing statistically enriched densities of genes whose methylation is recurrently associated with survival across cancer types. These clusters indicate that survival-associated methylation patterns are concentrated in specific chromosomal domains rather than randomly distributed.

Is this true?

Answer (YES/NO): YES